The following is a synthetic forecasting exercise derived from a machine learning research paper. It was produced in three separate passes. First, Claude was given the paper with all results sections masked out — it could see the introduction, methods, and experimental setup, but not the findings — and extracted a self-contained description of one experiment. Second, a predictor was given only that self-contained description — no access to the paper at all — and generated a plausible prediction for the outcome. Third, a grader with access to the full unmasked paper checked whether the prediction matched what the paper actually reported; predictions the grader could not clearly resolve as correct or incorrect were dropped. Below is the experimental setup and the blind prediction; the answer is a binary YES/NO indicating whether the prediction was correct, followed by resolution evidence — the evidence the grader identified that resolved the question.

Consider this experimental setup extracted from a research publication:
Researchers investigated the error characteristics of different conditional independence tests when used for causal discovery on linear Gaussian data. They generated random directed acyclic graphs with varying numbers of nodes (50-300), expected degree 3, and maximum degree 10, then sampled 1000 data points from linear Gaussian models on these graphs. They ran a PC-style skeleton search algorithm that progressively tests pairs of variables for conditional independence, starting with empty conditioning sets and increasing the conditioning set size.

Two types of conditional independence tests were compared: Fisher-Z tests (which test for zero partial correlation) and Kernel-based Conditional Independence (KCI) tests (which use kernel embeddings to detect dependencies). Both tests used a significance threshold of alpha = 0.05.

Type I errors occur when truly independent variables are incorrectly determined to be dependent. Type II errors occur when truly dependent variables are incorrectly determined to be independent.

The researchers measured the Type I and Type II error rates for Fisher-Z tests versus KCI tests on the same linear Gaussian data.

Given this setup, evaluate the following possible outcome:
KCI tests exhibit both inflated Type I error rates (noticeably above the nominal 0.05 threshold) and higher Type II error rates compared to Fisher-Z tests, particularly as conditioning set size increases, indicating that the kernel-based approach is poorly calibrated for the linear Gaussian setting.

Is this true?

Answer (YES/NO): NO